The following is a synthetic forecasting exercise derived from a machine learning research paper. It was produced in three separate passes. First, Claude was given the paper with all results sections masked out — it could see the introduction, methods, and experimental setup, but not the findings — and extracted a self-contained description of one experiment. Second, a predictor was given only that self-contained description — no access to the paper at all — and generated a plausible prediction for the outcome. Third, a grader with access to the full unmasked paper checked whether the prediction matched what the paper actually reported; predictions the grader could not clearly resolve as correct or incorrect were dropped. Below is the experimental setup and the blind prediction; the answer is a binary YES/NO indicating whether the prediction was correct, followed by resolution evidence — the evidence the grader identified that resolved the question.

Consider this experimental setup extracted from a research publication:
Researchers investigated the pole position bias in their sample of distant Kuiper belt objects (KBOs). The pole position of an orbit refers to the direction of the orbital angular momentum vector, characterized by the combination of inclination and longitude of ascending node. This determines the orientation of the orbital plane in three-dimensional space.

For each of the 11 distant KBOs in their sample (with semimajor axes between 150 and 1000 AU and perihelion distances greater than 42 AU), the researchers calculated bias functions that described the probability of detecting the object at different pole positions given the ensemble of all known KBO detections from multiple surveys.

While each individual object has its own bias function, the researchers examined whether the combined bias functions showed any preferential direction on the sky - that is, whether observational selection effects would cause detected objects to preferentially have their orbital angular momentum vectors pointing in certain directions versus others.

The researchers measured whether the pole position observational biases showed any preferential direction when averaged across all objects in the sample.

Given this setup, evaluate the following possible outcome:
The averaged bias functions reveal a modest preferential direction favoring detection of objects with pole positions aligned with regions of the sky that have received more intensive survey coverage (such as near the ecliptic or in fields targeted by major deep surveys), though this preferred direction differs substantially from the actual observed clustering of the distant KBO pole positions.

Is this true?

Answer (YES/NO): NO